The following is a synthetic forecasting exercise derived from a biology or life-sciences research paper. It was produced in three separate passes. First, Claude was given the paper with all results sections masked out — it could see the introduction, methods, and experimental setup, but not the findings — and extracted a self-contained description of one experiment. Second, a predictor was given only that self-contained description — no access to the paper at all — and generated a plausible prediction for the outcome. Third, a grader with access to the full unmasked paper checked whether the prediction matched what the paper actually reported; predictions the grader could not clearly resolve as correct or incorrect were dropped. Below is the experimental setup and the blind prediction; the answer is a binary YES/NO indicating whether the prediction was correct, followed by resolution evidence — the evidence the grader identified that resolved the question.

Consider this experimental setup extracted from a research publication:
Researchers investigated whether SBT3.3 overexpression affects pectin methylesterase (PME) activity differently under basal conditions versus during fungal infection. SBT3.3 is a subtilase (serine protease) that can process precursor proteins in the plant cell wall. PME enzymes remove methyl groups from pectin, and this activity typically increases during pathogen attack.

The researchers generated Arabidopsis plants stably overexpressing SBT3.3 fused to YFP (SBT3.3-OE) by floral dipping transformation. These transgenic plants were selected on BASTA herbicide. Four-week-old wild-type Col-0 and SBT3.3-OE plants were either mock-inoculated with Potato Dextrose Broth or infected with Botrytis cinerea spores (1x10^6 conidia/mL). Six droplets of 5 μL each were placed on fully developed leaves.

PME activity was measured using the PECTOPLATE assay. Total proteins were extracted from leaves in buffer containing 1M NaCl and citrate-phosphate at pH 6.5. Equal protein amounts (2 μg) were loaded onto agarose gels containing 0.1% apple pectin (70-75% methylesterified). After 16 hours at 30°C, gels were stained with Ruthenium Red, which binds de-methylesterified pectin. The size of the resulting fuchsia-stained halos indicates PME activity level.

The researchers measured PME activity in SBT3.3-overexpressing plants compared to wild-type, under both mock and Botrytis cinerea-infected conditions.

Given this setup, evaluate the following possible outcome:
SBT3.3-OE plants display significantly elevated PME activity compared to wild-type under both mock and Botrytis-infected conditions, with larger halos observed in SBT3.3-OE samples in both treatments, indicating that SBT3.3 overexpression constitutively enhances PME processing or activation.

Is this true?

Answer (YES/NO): NO